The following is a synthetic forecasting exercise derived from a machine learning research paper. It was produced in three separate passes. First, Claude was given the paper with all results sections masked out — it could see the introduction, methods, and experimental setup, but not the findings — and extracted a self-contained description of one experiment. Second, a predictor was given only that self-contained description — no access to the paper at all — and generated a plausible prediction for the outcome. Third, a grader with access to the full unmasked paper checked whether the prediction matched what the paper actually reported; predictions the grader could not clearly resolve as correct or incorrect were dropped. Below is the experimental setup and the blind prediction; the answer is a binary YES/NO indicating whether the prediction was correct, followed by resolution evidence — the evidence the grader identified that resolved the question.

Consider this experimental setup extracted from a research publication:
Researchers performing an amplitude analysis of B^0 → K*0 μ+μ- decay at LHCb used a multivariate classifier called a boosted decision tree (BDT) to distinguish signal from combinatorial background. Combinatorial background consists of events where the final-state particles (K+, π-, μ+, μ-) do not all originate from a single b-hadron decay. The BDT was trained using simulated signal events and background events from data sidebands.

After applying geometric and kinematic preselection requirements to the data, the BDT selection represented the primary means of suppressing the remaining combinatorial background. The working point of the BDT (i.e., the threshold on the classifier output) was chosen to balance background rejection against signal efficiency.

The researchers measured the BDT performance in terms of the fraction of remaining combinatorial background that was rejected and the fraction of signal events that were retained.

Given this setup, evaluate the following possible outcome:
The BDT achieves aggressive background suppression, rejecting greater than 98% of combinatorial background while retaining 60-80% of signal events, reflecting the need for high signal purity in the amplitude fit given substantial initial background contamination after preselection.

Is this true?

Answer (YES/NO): NO